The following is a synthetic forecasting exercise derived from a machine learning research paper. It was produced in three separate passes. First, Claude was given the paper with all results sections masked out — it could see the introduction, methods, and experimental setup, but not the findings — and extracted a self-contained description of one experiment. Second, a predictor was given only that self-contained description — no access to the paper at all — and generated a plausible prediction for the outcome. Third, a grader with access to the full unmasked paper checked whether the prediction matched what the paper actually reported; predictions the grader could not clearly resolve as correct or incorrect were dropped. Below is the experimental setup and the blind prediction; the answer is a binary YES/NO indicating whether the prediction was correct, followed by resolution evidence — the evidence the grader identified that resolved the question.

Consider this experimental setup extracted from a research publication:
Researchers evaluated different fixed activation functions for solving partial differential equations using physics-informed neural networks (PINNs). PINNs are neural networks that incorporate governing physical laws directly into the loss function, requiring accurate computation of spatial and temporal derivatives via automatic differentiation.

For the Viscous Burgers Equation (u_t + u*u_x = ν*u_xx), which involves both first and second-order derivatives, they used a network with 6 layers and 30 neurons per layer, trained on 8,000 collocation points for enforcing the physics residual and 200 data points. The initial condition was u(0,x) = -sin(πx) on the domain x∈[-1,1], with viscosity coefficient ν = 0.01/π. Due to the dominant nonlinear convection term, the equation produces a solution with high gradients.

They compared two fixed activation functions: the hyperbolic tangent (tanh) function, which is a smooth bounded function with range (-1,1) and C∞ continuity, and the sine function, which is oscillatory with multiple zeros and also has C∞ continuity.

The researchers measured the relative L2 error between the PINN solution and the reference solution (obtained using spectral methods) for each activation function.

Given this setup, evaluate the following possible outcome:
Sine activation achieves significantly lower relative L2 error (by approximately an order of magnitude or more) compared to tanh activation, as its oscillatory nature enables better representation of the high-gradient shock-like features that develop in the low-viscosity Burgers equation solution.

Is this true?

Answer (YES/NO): NO